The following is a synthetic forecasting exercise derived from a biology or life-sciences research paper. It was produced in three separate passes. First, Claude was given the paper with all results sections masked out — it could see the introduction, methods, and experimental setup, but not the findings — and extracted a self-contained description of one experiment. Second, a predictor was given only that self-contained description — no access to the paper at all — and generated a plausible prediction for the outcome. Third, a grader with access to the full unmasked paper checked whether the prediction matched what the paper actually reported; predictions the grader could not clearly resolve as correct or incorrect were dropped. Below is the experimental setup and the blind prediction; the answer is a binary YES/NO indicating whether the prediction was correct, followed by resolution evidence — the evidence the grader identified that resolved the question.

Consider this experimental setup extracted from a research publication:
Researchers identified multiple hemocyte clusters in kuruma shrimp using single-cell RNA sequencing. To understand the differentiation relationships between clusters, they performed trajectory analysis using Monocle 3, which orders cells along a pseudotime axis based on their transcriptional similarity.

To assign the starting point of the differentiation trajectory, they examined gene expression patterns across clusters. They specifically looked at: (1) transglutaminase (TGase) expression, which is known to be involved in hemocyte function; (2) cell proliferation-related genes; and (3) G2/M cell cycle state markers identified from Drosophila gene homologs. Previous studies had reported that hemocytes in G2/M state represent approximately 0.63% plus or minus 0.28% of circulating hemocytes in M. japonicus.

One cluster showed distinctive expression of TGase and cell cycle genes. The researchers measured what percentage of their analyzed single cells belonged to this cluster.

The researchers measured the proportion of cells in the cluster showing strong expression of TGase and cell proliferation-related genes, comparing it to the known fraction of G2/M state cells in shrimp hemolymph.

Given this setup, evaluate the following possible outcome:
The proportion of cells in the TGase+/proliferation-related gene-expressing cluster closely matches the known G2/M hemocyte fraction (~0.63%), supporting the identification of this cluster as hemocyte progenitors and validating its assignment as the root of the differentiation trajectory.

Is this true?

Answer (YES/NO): NO